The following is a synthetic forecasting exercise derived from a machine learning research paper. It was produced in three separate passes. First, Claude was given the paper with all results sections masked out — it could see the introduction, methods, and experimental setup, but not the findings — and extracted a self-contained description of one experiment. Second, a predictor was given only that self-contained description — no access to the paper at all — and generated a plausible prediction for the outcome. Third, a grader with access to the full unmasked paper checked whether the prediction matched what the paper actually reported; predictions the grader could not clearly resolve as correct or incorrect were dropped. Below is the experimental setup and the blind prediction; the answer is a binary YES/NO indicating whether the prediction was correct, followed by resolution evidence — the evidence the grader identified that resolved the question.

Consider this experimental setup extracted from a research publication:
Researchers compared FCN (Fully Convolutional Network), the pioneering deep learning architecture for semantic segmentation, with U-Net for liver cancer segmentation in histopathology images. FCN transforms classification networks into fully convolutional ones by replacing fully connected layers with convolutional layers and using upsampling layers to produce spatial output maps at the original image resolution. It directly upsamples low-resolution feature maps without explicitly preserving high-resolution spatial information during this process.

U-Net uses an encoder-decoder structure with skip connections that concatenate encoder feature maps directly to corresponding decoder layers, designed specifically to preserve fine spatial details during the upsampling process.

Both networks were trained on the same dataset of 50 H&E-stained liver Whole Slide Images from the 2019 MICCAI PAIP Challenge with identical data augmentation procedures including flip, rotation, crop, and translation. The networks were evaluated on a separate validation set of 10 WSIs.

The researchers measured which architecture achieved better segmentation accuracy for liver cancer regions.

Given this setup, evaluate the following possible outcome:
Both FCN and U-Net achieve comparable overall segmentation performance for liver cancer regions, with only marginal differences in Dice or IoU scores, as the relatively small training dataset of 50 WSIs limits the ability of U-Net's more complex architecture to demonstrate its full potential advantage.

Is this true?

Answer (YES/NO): NO